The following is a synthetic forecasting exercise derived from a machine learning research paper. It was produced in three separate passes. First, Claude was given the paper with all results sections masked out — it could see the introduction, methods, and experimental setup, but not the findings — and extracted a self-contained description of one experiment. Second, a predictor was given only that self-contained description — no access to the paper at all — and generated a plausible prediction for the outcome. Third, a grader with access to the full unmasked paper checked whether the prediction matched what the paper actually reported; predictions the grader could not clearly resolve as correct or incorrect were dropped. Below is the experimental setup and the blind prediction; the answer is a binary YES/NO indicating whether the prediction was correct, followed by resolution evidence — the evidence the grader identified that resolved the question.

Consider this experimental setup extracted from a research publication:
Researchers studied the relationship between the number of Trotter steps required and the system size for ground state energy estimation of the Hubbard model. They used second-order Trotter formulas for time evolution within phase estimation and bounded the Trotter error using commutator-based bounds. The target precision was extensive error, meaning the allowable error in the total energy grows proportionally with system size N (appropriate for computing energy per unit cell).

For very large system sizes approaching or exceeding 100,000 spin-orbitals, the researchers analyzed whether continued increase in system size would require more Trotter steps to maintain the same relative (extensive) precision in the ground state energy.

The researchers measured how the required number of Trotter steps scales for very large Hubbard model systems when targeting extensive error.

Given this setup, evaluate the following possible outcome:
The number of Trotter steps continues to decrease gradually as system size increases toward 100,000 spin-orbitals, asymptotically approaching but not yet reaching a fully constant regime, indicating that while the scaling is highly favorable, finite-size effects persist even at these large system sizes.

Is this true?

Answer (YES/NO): YES